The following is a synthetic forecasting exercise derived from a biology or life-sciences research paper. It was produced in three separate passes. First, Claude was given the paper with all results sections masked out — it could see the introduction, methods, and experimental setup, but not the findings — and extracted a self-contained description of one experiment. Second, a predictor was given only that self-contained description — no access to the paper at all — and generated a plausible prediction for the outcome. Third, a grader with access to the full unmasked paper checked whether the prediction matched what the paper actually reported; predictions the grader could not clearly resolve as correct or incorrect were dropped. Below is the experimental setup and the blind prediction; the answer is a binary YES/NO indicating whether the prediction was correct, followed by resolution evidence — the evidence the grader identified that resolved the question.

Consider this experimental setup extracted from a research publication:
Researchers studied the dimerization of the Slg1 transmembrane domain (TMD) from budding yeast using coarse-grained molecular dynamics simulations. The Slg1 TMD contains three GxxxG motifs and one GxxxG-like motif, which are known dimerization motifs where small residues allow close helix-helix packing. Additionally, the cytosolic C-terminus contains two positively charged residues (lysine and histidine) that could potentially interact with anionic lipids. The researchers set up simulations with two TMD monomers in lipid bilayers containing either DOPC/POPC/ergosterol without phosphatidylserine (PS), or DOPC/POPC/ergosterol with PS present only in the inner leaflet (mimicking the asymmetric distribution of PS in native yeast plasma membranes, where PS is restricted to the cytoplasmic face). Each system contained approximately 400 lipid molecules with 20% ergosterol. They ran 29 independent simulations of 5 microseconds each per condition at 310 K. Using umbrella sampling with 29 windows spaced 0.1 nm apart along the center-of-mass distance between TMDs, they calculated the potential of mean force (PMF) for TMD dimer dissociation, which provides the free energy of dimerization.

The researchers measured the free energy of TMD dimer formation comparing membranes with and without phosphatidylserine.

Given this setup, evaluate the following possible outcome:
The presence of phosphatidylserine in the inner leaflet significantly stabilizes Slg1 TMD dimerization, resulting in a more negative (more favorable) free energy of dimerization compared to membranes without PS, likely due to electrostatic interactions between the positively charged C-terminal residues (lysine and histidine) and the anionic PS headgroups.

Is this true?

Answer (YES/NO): NO